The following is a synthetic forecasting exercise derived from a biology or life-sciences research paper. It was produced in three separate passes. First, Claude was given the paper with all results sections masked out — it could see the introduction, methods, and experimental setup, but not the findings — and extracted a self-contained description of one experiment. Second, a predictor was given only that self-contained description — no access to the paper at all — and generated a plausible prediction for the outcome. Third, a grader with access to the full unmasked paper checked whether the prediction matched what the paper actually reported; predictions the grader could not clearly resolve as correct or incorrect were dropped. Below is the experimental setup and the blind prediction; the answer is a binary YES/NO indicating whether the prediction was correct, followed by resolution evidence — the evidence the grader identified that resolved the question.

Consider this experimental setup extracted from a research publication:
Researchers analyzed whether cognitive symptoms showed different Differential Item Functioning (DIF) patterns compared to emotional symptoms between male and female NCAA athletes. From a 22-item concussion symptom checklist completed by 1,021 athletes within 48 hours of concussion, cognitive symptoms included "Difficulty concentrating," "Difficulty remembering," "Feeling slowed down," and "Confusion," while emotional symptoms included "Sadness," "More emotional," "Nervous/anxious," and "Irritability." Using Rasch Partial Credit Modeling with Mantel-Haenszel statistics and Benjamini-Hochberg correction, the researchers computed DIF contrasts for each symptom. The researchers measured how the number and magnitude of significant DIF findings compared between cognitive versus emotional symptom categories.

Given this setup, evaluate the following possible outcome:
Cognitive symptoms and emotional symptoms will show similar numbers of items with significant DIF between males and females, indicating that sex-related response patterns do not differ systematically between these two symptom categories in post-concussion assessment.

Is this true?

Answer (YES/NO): NO